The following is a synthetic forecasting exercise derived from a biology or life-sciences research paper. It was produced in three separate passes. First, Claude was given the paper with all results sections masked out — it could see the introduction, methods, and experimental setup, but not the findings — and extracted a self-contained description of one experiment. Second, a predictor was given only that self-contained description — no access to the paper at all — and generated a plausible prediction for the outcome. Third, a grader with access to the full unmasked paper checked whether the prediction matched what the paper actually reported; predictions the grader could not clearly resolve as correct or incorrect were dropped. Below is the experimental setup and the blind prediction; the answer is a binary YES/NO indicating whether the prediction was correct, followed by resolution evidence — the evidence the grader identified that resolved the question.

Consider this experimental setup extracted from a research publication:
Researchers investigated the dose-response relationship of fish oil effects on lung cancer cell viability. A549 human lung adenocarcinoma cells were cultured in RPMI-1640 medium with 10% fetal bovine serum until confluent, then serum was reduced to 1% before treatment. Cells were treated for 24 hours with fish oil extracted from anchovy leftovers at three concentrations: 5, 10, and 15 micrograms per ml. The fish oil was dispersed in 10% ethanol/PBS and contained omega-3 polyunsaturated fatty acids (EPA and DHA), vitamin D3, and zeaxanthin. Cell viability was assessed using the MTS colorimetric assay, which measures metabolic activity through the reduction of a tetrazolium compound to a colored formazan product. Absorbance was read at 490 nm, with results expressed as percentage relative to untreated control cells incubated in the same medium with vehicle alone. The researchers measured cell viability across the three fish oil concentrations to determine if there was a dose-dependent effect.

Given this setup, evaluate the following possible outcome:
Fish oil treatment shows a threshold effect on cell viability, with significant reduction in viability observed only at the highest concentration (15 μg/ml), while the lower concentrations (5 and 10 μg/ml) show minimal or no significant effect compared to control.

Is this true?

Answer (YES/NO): NO